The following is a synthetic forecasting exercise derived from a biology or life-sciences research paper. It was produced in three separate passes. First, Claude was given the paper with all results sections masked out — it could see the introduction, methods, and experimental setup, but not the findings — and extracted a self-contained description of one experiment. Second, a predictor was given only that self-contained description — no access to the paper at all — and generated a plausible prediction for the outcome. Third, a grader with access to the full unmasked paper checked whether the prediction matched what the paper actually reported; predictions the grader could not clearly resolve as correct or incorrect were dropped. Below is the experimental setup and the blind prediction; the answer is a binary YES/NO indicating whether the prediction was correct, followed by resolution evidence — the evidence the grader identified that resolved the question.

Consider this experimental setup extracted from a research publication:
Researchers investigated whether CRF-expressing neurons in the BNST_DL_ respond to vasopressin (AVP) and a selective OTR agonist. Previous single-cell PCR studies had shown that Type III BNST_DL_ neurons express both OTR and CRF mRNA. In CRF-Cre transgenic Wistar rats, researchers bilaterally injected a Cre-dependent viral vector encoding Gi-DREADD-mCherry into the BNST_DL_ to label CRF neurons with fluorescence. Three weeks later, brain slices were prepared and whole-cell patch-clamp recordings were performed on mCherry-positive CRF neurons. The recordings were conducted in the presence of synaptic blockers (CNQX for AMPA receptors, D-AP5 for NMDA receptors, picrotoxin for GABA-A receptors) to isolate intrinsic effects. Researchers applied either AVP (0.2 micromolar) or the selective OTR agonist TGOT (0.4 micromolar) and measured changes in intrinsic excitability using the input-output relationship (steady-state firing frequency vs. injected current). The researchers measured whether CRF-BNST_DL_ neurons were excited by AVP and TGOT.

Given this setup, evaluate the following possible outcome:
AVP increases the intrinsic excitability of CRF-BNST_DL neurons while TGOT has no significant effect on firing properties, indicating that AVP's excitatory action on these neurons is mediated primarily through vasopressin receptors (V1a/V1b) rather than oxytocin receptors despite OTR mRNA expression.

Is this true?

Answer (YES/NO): NO